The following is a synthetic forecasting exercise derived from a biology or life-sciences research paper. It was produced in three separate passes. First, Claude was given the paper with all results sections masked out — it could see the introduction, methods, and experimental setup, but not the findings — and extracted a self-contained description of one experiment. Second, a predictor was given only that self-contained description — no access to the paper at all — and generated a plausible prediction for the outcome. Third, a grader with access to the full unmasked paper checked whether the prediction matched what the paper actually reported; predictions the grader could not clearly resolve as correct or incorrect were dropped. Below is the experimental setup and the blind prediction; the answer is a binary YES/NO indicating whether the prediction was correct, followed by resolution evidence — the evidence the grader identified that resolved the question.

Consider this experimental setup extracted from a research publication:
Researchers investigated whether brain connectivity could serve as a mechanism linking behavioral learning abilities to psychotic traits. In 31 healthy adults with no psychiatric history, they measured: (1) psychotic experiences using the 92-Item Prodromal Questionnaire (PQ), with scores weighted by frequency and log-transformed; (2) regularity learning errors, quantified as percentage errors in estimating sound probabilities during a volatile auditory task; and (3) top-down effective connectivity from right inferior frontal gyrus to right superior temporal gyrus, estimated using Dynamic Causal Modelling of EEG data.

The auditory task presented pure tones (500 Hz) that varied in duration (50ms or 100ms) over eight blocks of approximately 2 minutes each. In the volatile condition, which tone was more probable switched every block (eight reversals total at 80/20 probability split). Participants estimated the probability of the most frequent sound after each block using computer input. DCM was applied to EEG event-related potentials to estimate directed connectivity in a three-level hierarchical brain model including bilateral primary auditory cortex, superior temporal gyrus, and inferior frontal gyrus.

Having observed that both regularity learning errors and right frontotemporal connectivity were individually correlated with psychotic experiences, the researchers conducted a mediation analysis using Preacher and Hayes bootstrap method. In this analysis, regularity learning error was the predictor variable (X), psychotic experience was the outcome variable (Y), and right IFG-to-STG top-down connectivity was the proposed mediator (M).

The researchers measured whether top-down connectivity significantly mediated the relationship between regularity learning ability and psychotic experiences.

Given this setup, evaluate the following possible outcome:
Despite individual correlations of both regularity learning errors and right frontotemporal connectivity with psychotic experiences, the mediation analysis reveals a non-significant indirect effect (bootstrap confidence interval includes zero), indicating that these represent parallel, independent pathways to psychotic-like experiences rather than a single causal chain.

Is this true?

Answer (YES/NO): NO